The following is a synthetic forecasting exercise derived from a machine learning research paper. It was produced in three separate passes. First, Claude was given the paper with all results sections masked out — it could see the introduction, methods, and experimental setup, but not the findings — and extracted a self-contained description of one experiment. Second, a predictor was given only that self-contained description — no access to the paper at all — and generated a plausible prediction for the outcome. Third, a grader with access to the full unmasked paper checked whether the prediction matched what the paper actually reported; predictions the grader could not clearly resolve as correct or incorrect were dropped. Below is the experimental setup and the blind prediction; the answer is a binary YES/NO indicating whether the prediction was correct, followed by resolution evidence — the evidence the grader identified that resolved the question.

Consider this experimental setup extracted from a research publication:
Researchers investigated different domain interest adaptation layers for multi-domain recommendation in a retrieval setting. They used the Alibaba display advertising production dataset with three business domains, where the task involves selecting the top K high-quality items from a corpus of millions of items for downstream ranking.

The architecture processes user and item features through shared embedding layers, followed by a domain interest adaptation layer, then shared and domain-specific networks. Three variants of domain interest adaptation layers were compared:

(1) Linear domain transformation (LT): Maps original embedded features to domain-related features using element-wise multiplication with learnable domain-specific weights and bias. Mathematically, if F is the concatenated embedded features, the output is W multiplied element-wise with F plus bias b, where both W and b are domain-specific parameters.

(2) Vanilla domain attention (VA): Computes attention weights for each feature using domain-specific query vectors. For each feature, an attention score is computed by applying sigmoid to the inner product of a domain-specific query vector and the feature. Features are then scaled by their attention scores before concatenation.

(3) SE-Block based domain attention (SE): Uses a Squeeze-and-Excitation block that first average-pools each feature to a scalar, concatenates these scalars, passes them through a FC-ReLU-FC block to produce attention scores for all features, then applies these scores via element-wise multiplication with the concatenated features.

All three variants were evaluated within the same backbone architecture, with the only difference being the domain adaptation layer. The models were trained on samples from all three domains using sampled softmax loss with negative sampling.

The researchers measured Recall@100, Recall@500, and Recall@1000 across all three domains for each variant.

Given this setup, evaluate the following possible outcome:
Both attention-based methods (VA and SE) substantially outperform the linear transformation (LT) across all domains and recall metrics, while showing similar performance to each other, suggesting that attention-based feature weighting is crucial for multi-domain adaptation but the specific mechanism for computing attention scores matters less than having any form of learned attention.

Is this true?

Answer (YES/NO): NO